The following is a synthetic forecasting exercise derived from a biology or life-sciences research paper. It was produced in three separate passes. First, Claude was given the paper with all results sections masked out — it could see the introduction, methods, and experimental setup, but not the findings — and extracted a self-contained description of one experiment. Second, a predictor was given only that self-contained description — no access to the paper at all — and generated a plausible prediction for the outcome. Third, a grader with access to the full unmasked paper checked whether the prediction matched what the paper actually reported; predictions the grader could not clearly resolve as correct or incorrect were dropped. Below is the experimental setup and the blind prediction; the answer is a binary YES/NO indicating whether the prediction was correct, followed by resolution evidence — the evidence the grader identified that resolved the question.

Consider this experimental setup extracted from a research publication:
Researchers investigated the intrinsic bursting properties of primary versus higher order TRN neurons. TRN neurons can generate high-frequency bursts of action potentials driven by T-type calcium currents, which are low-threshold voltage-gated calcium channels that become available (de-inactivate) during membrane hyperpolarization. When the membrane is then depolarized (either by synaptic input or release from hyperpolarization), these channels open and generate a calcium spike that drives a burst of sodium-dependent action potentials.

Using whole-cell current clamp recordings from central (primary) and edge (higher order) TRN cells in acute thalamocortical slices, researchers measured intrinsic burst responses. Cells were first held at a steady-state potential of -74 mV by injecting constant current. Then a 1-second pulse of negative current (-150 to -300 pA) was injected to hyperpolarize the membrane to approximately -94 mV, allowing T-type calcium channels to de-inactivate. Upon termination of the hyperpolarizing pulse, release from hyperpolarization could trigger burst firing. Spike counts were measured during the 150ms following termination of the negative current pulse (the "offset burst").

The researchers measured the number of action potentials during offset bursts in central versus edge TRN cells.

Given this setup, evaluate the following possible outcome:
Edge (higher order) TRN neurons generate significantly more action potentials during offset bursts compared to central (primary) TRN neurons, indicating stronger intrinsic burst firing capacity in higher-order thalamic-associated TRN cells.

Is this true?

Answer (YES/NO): NO